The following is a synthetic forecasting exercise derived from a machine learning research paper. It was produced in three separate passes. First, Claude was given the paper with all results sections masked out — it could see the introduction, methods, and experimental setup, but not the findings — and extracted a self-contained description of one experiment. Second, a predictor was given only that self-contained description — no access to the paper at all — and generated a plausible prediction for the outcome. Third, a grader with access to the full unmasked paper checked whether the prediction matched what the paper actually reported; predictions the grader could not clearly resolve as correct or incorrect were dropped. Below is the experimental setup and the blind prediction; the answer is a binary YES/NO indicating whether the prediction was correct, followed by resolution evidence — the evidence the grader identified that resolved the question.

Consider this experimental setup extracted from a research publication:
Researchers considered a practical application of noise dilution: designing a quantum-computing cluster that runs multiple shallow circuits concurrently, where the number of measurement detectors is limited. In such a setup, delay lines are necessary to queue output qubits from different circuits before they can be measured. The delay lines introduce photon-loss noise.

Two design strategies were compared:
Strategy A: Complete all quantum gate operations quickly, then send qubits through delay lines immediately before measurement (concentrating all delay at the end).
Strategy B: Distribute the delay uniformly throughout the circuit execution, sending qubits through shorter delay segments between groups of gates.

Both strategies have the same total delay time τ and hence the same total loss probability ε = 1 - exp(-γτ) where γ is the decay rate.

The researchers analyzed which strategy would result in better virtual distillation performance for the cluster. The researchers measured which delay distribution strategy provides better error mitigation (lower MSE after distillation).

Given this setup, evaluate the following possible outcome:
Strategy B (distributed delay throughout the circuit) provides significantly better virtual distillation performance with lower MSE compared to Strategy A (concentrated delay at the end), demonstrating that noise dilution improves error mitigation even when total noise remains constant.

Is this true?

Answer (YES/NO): YES